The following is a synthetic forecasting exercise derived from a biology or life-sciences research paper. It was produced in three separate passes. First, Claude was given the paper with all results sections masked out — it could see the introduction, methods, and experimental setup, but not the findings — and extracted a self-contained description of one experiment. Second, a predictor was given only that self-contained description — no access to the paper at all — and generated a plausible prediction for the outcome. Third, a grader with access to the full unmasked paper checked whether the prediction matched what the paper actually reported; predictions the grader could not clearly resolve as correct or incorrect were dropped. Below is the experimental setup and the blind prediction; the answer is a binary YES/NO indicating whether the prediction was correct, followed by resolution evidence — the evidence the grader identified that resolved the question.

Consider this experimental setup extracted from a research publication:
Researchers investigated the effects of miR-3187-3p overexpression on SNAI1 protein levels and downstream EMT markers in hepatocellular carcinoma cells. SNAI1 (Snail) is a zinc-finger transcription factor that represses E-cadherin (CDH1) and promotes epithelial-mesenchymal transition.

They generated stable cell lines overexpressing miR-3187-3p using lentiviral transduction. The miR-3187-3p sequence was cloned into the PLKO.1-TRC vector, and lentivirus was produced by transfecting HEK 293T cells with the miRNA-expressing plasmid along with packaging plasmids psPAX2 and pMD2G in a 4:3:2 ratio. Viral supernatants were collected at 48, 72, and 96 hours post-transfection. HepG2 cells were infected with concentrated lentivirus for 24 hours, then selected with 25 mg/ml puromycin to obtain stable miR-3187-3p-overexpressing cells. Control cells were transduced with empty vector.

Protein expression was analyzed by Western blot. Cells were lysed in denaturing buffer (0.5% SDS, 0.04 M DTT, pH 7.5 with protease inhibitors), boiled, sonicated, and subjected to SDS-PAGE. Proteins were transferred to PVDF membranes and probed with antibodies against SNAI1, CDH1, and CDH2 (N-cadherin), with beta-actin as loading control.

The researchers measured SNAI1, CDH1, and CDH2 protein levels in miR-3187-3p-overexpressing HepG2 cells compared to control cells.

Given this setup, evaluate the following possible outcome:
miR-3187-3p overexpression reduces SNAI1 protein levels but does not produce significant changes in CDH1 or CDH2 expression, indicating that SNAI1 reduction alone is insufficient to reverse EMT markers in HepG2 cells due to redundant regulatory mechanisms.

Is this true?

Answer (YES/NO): NO